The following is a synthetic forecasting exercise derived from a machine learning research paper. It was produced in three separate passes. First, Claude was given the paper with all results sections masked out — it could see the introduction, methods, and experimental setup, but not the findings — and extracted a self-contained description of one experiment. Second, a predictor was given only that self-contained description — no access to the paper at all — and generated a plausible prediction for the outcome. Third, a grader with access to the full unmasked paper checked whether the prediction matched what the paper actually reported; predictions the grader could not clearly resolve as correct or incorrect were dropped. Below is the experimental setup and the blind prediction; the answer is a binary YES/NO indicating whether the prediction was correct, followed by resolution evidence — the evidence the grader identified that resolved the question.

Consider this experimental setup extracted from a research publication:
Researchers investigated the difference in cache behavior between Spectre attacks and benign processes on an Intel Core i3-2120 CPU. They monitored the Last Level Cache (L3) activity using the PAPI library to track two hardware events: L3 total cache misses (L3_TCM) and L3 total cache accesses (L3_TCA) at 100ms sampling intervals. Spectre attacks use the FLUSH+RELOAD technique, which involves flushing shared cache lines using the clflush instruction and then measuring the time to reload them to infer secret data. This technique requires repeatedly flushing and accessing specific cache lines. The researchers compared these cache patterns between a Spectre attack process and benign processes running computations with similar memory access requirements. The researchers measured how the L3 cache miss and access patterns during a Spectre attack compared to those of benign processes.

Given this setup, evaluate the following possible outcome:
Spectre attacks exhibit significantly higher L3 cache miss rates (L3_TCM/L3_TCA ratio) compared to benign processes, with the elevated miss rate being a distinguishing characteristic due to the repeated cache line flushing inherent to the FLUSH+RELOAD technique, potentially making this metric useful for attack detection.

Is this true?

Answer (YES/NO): YES